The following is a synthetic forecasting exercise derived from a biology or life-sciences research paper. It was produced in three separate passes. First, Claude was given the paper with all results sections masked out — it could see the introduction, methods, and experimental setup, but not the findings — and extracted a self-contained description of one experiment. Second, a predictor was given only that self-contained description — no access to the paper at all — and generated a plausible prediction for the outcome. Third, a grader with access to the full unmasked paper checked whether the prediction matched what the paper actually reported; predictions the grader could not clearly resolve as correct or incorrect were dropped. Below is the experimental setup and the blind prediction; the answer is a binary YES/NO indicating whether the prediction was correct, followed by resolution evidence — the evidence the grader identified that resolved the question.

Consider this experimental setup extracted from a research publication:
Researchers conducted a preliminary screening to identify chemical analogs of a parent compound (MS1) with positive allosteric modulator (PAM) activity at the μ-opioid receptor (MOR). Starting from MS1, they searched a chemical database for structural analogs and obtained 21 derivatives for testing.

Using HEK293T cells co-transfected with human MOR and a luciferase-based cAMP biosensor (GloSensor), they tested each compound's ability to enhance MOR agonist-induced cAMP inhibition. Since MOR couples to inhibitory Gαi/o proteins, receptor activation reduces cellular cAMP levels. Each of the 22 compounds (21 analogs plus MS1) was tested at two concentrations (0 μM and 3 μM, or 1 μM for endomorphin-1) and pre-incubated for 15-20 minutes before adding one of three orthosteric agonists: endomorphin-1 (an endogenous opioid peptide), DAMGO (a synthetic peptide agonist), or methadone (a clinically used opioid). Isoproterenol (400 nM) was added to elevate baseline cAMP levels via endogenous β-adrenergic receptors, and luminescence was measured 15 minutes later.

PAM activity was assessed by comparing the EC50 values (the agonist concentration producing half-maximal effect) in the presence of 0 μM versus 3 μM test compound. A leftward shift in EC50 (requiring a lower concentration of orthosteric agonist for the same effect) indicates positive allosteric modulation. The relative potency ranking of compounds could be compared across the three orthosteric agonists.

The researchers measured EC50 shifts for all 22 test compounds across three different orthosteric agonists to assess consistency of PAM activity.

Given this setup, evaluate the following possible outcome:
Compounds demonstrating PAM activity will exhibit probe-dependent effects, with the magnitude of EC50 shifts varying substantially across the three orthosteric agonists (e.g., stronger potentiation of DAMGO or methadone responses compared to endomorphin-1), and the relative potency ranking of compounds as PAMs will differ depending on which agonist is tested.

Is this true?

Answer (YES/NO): YES